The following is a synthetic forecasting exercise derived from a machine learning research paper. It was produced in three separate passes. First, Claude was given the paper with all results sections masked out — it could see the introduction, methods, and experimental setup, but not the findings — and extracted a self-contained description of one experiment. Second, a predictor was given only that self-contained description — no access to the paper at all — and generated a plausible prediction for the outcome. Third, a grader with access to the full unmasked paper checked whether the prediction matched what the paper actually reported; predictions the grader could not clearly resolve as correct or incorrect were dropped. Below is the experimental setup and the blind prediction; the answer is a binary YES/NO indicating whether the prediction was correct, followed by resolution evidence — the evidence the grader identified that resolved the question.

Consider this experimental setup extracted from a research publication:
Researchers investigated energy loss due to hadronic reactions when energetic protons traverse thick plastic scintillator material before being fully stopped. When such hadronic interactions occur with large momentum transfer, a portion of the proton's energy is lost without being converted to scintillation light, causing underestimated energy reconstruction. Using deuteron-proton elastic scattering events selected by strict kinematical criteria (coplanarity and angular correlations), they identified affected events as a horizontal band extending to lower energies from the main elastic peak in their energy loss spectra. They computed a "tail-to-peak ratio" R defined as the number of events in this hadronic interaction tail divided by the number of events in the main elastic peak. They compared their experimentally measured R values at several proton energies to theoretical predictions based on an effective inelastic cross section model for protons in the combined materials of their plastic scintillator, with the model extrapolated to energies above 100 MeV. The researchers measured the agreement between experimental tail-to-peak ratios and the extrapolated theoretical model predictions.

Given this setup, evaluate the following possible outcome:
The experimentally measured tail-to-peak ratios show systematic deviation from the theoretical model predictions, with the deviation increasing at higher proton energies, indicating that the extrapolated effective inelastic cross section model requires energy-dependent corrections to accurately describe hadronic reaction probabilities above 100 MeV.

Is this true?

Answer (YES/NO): NO